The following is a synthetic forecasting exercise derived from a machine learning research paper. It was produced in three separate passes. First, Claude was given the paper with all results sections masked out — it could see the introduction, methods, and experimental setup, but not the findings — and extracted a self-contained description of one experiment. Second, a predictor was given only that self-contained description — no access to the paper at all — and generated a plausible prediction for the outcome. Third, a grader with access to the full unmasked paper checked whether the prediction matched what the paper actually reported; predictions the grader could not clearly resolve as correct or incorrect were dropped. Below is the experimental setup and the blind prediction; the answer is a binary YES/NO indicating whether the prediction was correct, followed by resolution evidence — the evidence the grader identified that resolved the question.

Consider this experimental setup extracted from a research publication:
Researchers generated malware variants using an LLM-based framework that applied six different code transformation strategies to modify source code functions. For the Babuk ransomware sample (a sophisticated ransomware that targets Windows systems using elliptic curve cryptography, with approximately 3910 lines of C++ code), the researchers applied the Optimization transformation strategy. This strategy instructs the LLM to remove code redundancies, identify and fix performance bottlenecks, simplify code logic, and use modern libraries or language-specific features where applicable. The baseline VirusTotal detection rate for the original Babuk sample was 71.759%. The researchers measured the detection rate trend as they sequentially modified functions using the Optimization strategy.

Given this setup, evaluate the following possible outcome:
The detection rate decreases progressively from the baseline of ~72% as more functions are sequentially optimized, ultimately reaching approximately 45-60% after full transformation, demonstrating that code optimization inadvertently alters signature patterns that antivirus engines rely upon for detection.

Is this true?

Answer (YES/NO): NO